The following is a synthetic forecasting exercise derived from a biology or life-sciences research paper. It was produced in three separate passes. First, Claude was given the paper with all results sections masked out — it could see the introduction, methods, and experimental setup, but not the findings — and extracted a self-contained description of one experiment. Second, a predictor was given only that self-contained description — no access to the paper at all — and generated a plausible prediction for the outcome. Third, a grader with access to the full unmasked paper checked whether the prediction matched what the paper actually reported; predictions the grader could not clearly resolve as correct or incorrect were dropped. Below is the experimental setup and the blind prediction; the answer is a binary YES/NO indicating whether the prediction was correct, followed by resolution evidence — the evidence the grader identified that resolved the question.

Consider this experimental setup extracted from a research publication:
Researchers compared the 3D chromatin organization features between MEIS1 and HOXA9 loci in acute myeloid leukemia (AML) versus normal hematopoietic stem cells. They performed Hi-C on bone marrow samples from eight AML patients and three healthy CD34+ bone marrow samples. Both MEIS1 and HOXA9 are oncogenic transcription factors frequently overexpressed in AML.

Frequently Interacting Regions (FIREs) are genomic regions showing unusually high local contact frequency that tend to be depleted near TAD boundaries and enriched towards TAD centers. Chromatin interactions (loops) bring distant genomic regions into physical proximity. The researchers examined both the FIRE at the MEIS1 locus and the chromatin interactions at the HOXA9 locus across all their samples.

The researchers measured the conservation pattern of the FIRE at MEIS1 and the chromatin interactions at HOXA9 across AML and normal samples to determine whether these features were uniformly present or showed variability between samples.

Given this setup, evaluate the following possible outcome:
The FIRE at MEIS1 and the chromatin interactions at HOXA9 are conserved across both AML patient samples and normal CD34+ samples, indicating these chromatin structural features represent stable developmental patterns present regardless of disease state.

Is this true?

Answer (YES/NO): NO